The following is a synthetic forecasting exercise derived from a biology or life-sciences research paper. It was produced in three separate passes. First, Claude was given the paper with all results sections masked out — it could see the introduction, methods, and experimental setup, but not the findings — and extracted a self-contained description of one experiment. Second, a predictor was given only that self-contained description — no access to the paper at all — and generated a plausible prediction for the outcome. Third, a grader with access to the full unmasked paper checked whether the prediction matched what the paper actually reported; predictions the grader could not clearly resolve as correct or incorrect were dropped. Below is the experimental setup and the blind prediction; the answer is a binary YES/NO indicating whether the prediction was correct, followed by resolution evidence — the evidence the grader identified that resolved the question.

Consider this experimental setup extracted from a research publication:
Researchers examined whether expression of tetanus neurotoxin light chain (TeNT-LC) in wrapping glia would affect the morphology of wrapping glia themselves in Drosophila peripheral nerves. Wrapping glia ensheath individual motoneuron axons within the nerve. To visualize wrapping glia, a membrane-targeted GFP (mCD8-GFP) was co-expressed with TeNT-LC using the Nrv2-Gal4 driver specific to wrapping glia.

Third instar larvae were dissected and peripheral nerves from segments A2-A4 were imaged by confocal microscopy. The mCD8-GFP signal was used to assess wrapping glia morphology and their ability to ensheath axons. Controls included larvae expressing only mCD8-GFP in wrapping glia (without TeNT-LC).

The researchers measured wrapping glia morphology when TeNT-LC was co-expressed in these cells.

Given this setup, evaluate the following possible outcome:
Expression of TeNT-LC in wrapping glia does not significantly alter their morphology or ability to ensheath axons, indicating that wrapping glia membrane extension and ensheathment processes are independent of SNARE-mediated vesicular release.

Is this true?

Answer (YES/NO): YES